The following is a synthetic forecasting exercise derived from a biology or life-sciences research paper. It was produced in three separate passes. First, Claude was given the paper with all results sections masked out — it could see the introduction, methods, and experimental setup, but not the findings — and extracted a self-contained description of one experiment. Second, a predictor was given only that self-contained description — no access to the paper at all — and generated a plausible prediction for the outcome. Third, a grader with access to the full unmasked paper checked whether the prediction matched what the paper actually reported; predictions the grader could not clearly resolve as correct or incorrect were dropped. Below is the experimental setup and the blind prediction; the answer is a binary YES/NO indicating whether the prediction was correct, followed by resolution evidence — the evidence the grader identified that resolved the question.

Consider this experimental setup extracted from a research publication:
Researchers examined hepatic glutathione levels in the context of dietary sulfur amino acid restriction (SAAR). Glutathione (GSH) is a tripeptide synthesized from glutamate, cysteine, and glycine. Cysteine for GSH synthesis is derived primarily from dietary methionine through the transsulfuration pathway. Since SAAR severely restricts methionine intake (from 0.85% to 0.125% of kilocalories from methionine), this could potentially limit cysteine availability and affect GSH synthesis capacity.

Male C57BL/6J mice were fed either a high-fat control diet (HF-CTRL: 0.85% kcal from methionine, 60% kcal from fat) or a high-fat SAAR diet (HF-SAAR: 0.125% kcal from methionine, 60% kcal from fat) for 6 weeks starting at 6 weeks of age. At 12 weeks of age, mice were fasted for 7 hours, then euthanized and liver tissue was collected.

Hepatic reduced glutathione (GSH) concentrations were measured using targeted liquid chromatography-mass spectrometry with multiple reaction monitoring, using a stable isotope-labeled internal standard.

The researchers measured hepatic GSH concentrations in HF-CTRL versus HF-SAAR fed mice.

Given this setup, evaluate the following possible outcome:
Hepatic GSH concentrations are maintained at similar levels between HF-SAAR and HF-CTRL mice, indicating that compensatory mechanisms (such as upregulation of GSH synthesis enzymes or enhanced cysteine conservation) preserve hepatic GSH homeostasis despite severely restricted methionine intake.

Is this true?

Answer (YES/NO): NO